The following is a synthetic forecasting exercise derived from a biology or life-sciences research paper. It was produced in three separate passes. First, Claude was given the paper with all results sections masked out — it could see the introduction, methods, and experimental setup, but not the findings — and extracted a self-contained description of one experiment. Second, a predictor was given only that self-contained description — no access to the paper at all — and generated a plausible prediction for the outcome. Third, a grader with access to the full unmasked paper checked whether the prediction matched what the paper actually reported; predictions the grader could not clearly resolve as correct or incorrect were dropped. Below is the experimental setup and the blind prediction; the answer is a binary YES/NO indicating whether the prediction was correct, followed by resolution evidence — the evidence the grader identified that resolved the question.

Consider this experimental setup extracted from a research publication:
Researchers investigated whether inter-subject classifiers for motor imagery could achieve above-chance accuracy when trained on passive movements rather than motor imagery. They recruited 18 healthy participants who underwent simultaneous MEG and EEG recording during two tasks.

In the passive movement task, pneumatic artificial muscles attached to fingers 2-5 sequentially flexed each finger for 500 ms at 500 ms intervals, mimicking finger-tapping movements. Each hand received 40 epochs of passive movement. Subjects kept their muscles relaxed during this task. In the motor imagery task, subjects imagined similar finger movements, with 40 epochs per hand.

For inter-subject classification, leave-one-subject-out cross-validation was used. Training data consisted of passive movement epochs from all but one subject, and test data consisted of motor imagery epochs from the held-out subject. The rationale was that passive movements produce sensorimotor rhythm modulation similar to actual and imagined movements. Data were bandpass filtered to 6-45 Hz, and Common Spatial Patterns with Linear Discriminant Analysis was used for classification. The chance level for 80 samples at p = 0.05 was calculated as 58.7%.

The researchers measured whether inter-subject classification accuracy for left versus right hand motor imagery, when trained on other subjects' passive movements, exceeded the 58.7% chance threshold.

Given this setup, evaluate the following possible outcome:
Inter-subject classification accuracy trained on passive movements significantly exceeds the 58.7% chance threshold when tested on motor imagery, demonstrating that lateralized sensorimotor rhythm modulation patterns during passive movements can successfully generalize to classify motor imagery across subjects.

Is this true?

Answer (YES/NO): NO